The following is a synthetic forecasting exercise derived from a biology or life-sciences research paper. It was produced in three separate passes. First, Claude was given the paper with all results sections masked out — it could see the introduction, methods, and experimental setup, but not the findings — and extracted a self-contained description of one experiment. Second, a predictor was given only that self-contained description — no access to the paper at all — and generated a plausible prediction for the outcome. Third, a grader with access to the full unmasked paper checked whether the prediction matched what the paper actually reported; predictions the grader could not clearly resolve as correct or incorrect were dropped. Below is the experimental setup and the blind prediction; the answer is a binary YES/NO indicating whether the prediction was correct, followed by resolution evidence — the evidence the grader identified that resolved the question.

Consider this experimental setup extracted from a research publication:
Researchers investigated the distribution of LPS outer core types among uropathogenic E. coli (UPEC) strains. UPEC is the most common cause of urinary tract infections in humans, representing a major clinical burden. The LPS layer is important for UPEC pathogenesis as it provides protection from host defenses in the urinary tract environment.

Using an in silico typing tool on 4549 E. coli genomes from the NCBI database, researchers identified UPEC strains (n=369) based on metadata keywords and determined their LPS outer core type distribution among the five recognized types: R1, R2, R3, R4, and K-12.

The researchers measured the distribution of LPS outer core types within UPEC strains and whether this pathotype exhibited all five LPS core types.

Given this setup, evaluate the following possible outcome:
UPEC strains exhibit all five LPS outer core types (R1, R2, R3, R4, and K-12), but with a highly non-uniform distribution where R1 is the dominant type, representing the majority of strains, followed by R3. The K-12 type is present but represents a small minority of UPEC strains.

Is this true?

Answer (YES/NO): NO